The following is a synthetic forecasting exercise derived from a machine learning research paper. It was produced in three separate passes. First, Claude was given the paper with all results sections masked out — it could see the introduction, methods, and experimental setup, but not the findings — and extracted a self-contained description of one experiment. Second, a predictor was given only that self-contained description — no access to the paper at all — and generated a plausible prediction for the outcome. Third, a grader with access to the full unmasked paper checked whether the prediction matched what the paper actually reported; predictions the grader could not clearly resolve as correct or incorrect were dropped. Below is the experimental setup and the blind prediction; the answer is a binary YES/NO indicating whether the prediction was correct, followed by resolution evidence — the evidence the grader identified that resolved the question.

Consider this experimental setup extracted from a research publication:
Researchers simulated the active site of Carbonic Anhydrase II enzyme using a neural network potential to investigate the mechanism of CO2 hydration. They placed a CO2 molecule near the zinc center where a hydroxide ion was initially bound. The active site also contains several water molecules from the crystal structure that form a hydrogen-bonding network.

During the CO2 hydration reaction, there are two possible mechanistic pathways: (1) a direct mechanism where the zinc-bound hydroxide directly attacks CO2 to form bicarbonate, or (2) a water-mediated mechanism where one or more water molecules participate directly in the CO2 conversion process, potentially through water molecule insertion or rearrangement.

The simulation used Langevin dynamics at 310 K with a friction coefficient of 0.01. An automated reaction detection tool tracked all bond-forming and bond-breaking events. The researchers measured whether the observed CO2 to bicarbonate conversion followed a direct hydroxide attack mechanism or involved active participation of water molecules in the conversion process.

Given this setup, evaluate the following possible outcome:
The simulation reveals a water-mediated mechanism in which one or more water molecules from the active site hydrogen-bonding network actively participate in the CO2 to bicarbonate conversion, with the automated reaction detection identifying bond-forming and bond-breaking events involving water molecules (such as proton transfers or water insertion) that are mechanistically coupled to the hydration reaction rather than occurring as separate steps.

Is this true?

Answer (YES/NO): YES